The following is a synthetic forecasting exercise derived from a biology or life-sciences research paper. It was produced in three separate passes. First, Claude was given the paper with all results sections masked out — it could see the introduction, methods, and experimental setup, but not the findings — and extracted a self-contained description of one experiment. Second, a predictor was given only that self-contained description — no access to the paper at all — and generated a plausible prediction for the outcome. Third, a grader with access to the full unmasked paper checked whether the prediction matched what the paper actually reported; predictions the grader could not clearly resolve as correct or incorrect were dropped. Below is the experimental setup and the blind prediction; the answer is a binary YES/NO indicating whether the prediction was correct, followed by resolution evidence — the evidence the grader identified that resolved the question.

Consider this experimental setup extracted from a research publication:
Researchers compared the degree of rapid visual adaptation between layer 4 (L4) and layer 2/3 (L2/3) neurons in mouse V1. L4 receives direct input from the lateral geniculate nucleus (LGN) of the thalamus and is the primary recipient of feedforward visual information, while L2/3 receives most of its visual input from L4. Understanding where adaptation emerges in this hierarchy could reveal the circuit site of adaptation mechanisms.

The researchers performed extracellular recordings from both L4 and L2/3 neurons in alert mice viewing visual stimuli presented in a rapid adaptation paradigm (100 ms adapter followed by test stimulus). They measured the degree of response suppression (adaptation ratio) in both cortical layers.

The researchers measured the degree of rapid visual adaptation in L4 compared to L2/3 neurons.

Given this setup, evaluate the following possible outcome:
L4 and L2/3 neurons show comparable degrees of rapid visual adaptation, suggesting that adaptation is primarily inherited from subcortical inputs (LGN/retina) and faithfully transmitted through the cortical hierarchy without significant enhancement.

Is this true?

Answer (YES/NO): NO